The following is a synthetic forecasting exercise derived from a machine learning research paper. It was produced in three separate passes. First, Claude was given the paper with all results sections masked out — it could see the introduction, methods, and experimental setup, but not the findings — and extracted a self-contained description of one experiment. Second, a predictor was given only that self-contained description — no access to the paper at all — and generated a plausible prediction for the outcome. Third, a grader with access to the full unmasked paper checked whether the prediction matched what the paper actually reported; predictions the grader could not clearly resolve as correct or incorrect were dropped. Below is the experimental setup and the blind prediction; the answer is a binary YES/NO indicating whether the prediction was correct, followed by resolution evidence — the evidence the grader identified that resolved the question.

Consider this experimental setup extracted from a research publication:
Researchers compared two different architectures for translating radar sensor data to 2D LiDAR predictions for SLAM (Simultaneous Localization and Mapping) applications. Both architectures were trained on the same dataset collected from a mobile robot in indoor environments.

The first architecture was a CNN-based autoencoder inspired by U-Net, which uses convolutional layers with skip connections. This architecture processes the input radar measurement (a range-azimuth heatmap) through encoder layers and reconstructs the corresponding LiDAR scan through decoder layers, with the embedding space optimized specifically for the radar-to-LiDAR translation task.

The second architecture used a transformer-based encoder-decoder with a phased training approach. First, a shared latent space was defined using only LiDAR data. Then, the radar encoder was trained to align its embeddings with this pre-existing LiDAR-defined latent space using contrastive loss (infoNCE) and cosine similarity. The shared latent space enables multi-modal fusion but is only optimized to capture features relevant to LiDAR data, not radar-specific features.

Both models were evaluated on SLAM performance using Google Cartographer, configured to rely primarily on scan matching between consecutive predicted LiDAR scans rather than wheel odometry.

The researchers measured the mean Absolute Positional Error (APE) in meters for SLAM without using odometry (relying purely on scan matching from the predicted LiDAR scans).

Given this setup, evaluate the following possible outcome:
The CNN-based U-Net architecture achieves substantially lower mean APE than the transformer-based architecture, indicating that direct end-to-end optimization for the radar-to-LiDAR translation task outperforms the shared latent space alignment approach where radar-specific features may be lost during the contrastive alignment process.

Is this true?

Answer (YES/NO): YES